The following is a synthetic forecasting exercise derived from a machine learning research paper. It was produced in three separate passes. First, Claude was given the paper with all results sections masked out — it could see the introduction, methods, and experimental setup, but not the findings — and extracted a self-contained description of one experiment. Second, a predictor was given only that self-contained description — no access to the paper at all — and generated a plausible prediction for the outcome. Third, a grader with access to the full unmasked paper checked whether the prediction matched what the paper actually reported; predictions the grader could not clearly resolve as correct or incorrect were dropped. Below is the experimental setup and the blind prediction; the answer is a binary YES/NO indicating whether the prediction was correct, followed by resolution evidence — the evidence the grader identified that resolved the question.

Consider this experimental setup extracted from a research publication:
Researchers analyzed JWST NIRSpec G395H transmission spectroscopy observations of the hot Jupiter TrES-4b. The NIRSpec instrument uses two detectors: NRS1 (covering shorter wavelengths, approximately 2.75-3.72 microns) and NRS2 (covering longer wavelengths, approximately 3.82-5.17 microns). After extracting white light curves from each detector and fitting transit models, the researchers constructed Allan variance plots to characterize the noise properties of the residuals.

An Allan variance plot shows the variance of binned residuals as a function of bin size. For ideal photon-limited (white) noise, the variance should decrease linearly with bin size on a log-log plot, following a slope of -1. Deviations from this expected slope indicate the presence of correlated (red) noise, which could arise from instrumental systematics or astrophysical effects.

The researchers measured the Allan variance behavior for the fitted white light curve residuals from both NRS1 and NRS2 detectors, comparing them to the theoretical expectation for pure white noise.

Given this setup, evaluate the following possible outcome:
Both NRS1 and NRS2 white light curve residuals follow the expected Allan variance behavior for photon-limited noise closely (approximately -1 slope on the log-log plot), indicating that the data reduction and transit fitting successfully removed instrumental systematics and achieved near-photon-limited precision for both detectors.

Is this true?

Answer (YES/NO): NO